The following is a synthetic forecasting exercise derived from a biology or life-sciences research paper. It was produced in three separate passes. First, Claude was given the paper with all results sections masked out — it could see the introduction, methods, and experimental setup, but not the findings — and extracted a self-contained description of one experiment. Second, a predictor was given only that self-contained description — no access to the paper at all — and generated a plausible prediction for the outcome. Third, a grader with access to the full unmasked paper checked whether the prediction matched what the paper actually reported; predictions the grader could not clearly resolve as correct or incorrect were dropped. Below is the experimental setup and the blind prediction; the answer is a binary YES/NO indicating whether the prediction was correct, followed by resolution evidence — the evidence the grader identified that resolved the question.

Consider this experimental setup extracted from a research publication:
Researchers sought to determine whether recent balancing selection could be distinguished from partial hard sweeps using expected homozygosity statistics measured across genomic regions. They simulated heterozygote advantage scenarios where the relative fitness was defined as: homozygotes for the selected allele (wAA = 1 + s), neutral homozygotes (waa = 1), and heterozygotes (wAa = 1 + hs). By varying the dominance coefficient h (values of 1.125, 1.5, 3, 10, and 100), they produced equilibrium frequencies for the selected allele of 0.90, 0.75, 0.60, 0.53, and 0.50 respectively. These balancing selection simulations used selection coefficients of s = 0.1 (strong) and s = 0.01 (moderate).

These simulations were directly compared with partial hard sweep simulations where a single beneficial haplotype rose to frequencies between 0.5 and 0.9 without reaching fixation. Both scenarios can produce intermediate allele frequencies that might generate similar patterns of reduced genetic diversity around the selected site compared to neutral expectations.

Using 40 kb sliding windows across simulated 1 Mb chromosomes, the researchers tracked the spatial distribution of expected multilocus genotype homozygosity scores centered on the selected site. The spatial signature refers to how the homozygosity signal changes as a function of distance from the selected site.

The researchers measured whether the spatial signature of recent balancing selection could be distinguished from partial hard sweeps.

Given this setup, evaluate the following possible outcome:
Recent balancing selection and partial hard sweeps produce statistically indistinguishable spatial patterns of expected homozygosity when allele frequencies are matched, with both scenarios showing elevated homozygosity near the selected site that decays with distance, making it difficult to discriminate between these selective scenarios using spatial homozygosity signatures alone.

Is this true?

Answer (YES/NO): NO